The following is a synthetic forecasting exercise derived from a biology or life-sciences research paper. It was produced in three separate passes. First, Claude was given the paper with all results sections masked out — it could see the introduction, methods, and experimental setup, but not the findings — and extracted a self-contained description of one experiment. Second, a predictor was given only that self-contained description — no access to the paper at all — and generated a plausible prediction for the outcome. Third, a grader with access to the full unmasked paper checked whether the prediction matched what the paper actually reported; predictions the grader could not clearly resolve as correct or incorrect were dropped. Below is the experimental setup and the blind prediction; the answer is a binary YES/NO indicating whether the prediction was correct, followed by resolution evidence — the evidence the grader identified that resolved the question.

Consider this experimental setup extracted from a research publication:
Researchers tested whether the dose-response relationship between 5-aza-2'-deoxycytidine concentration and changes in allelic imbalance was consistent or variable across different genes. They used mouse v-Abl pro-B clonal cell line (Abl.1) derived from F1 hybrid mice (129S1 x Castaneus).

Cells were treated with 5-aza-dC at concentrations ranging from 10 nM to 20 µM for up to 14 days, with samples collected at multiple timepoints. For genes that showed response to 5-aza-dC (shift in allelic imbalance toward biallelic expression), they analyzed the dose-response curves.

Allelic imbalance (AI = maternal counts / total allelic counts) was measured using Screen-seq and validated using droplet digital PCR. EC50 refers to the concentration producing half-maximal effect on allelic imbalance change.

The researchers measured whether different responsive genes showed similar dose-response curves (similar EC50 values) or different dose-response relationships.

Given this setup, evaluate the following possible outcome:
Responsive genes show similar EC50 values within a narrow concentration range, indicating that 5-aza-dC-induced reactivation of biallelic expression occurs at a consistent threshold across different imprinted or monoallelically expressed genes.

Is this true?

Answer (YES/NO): NO